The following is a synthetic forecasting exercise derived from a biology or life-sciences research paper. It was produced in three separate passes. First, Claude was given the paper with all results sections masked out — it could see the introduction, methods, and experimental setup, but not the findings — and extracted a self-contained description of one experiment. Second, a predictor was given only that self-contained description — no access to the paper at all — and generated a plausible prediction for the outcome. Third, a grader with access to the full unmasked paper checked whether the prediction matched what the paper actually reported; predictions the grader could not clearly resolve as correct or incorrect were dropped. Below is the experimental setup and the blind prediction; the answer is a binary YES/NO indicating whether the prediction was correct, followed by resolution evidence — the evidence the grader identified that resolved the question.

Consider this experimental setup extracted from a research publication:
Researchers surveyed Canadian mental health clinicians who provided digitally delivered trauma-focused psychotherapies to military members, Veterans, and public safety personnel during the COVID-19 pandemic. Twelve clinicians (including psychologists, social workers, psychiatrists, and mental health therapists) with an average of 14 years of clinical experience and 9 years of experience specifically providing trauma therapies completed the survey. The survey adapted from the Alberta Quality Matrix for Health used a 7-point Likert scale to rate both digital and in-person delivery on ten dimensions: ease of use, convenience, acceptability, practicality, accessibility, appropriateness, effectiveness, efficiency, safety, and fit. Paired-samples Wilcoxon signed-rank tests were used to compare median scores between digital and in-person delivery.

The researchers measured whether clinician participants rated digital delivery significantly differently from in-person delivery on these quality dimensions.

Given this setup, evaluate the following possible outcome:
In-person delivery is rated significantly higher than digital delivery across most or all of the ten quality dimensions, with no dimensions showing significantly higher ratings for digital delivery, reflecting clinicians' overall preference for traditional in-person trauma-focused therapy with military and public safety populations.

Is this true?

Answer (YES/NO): NO